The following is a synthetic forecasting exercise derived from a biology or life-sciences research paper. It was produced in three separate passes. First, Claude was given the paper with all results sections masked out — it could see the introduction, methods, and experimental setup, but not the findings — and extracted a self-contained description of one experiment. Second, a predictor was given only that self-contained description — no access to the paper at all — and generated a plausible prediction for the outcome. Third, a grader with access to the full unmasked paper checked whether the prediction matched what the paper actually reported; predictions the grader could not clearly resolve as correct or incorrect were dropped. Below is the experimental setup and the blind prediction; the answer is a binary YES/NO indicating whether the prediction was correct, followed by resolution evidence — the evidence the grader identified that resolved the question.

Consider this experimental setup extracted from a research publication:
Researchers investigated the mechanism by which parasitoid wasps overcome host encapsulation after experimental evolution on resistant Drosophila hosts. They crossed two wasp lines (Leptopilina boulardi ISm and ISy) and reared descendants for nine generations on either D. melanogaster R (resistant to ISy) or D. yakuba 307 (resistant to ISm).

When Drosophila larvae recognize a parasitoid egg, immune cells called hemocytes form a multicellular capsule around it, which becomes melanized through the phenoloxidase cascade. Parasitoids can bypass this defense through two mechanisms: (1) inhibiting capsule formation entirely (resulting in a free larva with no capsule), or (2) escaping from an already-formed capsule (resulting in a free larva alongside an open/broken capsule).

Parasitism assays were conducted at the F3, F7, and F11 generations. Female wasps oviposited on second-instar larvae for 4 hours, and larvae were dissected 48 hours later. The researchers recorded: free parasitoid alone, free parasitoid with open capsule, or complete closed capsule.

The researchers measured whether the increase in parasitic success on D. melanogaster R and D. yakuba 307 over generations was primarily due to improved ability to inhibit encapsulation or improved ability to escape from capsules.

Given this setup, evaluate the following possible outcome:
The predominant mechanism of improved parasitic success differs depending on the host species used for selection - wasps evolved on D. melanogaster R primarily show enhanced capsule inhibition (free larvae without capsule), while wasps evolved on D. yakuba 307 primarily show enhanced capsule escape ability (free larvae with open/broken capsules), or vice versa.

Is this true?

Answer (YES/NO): NO